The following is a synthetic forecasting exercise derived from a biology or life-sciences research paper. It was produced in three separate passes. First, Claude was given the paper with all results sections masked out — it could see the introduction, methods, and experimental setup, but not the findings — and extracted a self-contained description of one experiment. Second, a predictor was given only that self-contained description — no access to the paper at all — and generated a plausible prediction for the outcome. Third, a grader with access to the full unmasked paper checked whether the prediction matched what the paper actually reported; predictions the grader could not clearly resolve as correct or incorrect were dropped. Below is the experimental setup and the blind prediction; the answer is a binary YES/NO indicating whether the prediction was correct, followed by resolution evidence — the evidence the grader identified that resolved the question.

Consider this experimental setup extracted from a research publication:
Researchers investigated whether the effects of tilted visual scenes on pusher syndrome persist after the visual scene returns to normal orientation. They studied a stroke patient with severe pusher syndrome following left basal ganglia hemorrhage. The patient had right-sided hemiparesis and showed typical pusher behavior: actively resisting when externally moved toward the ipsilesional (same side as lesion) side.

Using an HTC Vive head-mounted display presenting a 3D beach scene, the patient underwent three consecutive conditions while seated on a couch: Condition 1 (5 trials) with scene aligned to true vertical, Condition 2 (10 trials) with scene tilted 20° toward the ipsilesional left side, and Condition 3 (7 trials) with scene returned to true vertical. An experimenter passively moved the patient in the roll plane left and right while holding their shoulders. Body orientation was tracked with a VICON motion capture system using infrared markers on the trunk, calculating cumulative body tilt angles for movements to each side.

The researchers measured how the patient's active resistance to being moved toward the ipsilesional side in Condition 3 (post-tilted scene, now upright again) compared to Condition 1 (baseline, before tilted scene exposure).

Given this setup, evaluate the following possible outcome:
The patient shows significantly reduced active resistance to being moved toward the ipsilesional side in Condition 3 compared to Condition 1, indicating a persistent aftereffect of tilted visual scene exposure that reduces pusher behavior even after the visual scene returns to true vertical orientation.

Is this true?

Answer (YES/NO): YES